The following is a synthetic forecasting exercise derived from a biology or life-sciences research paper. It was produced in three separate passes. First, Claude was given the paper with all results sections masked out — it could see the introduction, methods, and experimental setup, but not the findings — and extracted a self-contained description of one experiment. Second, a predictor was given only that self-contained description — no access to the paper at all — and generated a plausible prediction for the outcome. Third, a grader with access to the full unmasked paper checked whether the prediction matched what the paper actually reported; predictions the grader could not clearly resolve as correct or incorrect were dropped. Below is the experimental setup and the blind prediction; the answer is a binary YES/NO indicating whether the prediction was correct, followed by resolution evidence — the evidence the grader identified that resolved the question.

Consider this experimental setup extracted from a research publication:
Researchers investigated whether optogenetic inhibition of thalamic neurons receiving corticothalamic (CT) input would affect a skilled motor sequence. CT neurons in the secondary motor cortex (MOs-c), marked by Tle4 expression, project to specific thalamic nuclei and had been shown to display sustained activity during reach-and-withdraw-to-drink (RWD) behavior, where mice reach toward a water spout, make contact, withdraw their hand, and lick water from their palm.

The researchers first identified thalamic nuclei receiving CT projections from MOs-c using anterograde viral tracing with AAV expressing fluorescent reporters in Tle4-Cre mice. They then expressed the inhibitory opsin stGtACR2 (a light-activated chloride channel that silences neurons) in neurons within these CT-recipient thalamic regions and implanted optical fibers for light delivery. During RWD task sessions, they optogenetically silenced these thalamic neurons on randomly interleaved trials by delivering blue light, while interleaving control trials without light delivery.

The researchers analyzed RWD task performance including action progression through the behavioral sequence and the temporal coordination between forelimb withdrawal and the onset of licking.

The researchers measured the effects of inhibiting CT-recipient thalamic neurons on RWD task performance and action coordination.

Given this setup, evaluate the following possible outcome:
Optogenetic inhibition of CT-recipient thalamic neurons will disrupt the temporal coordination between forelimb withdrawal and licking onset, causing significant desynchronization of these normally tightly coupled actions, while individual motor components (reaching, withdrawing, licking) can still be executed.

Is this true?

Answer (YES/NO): NO